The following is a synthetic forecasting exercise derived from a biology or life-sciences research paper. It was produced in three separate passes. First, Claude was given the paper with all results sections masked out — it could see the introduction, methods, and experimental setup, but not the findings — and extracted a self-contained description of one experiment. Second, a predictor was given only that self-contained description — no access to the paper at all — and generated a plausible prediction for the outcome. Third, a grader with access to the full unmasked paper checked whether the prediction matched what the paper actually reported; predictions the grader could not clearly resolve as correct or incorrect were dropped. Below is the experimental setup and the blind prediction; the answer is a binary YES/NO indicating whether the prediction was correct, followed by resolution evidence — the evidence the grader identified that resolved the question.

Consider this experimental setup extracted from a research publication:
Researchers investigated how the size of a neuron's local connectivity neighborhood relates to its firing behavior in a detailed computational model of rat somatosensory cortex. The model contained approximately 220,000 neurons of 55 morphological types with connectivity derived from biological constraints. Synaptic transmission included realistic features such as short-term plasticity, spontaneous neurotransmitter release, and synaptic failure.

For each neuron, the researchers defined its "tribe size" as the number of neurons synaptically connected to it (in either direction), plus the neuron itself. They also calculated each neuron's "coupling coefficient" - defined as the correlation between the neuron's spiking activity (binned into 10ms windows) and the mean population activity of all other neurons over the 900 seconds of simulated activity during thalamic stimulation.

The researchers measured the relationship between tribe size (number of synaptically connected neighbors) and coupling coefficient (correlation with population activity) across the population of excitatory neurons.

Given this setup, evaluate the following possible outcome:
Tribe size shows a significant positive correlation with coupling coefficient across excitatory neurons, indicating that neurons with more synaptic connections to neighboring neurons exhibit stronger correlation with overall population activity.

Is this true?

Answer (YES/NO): NO